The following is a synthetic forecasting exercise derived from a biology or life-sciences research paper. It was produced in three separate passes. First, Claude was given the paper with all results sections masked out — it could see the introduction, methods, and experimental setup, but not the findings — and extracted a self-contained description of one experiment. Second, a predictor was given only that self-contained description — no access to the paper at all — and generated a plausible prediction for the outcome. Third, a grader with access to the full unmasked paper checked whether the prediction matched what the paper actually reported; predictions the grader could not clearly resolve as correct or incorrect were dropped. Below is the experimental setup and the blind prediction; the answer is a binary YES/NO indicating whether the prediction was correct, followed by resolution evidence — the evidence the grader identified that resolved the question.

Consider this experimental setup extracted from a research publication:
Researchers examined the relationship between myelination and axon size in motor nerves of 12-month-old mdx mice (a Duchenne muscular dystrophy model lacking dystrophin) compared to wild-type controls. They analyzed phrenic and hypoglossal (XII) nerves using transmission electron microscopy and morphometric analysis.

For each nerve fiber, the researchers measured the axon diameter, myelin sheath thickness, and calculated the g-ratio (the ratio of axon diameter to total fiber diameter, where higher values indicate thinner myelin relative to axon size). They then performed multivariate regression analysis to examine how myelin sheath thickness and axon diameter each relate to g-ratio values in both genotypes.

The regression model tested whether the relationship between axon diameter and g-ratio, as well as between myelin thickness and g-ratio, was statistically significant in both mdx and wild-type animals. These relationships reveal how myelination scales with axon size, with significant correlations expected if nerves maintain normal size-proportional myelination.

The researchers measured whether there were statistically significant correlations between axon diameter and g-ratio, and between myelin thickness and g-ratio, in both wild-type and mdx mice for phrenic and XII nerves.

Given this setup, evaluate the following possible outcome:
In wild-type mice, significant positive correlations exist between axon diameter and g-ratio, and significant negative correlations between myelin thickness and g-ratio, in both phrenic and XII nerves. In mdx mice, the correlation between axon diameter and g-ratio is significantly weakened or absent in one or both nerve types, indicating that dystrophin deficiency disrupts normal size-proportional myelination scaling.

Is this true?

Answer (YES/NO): NO